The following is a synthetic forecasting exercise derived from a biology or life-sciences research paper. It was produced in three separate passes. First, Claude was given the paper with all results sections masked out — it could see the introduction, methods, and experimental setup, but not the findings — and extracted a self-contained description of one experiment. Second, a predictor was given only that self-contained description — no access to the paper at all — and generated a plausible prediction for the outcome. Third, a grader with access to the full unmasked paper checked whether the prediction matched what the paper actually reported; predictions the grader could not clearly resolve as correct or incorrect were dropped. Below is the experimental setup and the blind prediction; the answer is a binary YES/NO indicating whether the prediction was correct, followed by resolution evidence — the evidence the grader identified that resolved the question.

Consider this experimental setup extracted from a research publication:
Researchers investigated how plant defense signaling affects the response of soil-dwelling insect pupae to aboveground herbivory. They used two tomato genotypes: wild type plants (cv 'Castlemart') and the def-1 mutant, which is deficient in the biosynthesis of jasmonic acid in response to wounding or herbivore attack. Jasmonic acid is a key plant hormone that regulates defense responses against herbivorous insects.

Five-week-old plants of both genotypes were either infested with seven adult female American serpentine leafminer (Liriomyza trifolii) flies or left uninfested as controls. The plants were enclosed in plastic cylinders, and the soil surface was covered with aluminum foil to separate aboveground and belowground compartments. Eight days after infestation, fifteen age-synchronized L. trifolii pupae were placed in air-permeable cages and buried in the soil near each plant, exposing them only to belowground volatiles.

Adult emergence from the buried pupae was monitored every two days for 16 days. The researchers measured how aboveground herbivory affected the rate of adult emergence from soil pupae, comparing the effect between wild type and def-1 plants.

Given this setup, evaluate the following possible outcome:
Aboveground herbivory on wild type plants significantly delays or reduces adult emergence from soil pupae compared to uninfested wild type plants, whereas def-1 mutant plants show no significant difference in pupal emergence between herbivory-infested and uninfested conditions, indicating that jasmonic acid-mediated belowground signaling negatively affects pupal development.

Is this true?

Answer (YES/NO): NO